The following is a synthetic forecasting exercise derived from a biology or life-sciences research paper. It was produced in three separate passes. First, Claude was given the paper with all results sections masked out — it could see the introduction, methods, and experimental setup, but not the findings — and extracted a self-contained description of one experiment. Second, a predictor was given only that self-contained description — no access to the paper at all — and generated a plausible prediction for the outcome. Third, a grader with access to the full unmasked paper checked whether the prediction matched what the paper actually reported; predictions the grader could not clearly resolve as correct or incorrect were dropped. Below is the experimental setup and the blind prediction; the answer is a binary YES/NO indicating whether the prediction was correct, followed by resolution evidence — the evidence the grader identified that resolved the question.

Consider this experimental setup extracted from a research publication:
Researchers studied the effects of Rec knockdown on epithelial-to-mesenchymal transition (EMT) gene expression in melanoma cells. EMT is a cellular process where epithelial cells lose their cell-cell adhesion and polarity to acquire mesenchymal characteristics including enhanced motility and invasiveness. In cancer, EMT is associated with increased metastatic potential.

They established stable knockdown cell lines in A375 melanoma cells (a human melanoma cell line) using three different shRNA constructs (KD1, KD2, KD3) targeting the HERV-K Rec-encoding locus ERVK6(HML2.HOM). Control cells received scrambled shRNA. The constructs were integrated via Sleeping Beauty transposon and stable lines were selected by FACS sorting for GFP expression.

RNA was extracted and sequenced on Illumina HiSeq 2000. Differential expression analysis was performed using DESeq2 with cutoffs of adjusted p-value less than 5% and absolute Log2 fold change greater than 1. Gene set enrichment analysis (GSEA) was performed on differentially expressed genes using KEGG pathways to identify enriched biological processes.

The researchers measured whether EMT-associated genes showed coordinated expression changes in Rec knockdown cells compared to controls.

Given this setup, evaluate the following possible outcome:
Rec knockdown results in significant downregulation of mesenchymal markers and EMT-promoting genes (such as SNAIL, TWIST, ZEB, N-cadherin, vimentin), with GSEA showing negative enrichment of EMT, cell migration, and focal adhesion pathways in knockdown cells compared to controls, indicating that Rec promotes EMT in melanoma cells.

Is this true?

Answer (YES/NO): NO